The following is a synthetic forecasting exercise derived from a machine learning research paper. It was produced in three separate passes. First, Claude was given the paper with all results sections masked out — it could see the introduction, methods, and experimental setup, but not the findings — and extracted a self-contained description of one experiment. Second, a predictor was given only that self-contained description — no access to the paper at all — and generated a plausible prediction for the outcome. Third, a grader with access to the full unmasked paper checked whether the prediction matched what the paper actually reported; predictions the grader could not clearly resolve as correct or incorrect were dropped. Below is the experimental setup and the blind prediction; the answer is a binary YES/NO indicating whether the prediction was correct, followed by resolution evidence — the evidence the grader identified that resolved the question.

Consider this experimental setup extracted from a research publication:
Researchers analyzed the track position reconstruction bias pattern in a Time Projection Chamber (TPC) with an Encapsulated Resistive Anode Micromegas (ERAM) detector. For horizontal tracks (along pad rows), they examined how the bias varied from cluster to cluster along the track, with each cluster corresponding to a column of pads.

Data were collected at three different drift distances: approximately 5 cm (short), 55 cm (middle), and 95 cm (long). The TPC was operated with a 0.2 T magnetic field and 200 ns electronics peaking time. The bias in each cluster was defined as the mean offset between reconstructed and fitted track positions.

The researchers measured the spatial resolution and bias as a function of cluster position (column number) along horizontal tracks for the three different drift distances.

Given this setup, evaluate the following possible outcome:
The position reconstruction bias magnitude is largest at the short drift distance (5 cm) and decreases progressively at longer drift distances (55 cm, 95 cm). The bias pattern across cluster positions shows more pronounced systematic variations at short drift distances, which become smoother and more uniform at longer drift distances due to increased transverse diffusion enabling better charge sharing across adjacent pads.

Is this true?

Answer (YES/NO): NO